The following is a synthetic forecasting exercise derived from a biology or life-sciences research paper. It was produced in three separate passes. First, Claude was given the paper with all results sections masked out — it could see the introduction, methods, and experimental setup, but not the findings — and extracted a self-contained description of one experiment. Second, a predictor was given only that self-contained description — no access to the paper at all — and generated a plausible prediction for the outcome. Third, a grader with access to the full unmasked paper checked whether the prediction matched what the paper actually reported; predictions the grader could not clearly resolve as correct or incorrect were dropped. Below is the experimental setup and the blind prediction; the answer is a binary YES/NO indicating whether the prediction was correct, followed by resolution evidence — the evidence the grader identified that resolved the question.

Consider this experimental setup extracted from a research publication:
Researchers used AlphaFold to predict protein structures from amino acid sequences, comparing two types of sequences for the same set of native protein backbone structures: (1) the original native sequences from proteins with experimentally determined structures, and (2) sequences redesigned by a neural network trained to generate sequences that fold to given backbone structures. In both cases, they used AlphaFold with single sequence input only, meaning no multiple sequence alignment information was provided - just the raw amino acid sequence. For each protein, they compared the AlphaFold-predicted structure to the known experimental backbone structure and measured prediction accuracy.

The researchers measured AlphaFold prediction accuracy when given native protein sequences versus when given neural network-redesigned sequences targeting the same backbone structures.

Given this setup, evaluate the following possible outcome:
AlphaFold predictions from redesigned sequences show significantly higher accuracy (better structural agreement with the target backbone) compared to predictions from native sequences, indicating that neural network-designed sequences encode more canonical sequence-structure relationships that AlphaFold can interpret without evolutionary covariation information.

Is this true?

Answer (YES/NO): YES